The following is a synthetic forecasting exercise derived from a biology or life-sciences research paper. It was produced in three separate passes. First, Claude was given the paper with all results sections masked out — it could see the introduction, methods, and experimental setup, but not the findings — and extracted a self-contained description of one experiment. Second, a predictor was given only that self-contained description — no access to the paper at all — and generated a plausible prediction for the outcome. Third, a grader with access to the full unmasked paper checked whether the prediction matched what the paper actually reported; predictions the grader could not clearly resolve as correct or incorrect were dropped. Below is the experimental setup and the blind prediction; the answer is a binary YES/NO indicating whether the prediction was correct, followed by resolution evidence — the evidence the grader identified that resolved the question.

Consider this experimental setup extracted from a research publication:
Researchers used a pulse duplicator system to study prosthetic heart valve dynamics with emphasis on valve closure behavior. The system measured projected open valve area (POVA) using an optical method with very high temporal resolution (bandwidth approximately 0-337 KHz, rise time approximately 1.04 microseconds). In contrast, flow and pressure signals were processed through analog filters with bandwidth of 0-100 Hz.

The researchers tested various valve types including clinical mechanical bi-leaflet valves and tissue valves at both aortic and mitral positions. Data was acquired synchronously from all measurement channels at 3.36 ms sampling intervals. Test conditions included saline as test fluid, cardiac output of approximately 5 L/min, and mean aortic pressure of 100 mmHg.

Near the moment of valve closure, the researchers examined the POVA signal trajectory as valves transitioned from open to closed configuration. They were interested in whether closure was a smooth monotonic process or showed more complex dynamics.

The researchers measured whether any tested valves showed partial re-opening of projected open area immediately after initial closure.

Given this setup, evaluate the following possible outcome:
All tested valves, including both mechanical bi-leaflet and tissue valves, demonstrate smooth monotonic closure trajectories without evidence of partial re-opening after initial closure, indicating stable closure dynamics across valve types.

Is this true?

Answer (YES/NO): NO